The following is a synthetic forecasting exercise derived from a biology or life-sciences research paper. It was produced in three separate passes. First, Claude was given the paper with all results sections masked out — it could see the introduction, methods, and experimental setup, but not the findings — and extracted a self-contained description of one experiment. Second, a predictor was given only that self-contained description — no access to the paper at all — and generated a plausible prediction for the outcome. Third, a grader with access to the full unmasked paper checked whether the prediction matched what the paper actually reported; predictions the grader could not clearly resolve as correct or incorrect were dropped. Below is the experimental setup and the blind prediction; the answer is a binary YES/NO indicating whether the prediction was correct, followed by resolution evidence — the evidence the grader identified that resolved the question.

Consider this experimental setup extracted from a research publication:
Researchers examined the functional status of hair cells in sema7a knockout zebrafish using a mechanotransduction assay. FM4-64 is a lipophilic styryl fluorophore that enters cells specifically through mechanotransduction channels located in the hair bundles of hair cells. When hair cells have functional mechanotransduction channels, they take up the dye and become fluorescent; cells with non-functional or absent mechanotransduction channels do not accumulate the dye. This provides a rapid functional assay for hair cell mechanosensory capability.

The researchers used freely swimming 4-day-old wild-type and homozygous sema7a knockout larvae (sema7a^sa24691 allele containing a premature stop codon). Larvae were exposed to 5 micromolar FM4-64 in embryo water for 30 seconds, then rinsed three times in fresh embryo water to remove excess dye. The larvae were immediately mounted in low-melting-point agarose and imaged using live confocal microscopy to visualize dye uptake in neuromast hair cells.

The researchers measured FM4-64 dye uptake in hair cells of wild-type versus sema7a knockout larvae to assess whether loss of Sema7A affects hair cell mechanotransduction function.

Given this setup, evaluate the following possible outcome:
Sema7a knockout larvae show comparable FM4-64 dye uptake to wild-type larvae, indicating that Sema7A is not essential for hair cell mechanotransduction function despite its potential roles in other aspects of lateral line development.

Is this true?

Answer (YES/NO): YES